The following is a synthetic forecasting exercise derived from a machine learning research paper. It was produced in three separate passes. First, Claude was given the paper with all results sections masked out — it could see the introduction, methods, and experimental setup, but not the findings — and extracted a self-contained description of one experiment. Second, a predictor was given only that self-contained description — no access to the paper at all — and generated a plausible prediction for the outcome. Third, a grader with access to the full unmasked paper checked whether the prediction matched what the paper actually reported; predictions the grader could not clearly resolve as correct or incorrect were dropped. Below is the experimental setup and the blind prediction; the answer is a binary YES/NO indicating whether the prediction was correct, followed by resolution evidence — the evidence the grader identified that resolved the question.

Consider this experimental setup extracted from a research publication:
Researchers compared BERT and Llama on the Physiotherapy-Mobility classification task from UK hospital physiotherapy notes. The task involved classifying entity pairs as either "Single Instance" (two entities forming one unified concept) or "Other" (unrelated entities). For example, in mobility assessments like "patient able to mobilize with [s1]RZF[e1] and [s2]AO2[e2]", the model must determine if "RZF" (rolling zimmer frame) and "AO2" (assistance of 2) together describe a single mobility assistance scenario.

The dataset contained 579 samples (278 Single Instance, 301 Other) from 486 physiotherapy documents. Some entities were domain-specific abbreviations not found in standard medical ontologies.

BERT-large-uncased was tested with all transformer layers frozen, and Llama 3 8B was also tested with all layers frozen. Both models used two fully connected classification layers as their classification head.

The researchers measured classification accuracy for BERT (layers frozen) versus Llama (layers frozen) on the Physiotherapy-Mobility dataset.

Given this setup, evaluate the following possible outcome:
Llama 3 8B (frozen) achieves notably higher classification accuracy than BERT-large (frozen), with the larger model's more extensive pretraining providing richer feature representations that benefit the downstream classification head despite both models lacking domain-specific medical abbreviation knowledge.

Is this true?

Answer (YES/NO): NO